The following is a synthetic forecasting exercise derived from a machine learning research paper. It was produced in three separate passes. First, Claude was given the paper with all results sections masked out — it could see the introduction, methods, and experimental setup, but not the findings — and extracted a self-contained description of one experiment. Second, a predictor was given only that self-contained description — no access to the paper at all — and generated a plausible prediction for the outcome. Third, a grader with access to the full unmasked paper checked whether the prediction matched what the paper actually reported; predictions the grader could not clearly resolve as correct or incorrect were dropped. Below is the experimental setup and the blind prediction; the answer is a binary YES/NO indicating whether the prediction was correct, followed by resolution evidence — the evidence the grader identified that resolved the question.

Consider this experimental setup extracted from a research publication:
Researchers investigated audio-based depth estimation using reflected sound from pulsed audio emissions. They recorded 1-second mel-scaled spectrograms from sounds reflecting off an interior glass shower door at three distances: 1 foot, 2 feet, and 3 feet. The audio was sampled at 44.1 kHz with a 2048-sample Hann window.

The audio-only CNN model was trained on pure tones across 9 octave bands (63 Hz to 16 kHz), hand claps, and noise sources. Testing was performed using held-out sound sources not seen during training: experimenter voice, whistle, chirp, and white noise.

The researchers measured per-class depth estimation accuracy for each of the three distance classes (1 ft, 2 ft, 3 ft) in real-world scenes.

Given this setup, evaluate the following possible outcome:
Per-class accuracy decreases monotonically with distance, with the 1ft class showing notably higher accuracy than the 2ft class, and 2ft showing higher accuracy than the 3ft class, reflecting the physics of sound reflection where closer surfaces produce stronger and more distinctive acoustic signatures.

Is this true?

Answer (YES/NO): NO